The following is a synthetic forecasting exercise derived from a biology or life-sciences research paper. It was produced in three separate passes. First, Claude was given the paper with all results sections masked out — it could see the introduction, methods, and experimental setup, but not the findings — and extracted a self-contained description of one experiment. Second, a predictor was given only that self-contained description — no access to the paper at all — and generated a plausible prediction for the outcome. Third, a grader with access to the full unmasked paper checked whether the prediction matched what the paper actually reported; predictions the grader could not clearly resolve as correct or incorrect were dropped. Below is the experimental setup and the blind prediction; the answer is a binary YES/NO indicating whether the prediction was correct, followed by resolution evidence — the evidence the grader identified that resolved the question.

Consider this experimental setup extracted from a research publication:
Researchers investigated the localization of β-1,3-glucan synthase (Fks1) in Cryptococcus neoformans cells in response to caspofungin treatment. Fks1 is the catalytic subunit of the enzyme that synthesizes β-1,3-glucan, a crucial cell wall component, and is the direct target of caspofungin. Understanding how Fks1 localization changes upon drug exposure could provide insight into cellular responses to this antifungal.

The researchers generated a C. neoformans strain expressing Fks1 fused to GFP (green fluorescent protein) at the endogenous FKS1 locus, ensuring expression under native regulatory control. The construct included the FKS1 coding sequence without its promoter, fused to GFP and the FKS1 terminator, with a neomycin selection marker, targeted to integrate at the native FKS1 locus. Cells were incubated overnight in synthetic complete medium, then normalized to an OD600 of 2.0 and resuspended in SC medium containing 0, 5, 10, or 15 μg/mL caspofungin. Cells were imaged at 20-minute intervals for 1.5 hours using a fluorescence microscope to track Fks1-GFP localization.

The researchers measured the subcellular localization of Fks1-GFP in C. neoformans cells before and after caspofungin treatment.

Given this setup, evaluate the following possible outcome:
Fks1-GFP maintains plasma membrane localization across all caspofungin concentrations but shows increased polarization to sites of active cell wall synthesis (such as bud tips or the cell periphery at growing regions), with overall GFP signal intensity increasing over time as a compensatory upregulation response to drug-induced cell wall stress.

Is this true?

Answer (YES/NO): NO